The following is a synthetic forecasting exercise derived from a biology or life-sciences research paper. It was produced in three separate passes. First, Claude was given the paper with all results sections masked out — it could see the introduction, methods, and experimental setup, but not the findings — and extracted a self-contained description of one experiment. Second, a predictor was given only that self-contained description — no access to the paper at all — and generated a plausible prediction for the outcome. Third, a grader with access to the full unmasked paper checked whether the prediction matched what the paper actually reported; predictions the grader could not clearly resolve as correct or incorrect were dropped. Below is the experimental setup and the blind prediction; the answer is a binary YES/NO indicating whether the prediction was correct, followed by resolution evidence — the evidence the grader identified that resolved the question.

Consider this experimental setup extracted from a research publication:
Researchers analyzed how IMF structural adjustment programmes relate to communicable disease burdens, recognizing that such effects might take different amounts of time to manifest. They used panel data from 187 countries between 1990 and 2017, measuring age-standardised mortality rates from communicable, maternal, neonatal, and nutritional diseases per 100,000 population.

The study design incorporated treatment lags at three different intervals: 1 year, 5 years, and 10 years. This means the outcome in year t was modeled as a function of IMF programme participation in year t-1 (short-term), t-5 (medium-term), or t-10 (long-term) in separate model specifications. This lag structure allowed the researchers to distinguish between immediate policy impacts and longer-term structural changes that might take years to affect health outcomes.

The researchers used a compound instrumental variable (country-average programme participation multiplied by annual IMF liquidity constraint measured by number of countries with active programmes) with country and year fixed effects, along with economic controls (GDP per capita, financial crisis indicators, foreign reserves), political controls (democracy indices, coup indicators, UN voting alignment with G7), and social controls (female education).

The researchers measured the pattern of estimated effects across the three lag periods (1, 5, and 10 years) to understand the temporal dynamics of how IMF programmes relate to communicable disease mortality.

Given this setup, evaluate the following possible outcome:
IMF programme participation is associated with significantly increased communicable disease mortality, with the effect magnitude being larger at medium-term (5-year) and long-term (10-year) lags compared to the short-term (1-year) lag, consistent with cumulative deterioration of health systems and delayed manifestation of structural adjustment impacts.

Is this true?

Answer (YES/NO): NO